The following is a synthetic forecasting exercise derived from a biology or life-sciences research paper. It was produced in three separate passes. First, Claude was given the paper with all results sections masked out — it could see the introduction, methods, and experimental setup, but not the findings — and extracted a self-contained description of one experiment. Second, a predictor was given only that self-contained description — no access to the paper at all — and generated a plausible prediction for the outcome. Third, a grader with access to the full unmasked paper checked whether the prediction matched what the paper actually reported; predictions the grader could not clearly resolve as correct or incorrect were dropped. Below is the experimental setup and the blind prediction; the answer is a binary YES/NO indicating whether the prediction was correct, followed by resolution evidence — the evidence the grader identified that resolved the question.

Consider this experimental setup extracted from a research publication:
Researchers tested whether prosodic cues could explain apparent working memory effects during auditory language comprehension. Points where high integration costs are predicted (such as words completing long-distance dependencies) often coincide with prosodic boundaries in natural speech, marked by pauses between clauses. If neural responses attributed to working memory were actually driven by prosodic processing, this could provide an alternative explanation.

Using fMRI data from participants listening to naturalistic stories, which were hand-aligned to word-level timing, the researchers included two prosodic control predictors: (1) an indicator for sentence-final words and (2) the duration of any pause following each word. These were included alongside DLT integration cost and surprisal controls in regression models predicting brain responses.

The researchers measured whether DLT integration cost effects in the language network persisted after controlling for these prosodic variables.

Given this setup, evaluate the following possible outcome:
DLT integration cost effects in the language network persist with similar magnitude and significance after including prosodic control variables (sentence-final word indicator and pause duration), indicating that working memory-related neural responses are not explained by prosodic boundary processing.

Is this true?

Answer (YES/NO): YES